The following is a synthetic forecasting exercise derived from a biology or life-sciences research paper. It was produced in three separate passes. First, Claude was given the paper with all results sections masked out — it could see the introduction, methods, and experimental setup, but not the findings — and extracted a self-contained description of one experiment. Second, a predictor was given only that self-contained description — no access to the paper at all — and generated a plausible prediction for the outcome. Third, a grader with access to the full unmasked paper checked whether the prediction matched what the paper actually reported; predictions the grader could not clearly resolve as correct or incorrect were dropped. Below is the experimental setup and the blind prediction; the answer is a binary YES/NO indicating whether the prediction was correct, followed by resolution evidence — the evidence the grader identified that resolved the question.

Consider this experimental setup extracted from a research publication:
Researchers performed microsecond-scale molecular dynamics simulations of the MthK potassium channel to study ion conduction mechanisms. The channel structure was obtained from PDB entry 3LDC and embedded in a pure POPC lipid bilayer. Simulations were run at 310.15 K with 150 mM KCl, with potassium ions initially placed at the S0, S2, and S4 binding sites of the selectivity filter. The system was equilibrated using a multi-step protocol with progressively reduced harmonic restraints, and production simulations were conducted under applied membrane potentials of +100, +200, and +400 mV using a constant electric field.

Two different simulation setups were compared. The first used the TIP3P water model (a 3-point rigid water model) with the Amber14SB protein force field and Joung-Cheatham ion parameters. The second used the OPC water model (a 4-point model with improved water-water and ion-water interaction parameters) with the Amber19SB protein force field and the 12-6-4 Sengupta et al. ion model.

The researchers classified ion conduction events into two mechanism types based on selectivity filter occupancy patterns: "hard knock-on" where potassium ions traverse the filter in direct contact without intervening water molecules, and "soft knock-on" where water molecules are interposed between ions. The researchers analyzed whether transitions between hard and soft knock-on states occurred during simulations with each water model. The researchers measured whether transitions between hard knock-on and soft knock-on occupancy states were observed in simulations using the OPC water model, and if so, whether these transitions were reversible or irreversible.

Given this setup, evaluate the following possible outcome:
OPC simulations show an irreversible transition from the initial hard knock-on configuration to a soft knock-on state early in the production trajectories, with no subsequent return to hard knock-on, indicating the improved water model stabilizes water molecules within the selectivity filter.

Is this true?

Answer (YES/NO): NO